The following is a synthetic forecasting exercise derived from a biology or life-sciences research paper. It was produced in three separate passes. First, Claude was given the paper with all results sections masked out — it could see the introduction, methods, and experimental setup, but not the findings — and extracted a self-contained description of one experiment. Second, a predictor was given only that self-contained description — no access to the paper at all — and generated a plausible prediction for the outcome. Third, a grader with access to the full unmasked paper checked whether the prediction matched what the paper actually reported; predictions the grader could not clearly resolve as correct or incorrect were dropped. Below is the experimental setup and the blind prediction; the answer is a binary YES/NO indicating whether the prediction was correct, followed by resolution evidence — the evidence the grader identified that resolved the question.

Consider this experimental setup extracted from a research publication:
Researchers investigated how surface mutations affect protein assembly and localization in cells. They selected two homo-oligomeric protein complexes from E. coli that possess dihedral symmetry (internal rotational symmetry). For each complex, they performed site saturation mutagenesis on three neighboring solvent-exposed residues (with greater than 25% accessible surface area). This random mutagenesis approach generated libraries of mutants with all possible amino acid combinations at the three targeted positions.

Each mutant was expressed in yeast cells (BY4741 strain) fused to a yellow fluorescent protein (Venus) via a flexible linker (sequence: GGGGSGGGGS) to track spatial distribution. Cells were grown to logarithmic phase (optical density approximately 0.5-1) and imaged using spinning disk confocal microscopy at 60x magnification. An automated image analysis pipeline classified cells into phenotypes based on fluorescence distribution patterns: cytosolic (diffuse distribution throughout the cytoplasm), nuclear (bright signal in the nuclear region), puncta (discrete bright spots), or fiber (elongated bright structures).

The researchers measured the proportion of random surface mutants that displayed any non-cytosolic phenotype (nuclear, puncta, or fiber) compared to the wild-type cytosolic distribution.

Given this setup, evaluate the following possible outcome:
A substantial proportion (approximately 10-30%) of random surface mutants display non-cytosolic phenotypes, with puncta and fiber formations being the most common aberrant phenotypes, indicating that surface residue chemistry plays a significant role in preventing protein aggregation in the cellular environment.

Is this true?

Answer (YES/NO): NO